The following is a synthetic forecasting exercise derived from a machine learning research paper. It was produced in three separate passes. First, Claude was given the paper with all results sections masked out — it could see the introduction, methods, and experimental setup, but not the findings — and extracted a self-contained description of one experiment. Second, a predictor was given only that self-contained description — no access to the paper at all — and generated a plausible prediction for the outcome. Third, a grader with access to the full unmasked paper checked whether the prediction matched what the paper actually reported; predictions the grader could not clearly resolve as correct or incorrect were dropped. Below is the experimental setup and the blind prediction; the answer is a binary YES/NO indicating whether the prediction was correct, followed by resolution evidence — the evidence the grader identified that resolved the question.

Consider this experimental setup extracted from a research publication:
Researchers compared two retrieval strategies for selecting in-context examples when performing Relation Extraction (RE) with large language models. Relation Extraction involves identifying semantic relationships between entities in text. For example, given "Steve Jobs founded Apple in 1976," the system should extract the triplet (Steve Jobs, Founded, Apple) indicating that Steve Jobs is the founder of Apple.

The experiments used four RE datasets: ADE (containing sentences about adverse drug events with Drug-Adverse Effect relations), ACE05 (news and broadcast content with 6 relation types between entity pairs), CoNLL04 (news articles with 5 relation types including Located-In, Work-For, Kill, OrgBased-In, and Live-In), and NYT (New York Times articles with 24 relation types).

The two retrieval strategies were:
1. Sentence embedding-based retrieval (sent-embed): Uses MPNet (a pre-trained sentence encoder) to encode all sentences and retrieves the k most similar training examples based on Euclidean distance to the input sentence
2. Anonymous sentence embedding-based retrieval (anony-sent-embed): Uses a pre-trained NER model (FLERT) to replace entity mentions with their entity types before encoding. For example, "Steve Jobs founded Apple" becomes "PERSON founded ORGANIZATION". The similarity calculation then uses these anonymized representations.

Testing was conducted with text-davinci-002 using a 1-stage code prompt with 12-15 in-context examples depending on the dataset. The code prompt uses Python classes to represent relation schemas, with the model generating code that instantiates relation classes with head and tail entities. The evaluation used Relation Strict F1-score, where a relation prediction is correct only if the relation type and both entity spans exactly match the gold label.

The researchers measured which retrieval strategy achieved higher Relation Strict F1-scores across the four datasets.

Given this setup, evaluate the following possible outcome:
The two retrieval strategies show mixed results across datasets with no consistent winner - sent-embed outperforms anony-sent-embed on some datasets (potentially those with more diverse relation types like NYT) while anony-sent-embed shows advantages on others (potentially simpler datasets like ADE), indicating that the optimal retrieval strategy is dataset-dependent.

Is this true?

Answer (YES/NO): NO